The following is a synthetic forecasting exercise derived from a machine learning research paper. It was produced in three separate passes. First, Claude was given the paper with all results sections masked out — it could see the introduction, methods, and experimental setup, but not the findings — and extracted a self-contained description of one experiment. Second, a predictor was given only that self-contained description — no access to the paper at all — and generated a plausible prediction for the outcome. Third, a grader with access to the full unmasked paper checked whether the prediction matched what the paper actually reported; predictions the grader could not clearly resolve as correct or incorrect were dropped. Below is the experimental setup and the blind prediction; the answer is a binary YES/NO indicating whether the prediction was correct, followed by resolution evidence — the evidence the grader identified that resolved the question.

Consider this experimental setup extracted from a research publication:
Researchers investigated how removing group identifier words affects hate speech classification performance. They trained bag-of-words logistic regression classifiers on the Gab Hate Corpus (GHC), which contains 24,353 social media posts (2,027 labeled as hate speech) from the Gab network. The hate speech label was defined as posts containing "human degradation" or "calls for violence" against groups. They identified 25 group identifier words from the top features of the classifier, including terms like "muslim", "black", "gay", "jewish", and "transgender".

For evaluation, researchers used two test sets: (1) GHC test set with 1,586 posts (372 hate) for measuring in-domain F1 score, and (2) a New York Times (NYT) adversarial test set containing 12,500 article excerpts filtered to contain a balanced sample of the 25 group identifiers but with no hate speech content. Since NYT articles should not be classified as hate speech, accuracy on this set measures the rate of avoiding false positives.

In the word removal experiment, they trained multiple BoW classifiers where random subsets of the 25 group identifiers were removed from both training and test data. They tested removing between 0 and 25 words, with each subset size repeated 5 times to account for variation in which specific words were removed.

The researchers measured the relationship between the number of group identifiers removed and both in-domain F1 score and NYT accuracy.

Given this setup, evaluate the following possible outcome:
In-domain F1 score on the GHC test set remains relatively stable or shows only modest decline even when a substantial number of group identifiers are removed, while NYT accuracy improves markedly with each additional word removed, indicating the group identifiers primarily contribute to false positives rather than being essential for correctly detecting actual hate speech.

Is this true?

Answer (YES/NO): NO